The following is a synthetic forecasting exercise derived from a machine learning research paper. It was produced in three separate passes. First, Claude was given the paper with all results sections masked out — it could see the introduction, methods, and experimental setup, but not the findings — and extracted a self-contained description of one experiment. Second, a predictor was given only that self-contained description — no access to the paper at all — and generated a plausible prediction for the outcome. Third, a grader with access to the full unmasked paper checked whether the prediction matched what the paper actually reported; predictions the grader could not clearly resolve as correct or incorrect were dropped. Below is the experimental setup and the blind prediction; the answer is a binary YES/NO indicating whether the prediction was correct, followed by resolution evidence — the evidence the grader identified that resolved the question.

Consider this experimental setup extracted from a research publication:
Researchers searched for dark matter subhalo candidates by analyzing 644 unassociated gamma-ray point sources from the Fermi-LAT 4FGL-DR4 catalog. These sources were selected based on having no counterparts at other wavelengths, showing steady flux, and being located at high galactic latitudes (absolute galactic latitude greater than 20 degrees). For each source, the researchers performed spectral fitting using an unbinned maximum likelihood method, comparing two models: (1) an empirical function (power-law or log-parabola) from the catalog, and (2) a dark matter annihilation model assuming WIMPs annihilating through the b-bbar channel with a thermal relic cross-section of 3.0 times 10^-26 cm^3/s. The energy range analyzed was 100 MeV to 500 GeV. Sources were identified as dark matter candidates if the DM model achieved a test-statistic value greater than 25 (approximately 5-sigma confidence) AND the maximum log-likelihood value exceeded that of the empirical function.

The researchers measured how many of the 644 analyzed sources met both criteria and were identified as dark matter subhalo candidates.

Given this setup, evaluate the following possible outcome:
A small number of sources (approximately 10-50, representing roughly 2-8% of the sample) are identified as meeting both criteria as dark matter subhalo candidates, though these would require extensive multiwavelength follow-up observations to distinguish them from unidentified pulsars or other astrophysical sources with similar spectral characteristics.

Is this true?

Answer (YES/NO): YES